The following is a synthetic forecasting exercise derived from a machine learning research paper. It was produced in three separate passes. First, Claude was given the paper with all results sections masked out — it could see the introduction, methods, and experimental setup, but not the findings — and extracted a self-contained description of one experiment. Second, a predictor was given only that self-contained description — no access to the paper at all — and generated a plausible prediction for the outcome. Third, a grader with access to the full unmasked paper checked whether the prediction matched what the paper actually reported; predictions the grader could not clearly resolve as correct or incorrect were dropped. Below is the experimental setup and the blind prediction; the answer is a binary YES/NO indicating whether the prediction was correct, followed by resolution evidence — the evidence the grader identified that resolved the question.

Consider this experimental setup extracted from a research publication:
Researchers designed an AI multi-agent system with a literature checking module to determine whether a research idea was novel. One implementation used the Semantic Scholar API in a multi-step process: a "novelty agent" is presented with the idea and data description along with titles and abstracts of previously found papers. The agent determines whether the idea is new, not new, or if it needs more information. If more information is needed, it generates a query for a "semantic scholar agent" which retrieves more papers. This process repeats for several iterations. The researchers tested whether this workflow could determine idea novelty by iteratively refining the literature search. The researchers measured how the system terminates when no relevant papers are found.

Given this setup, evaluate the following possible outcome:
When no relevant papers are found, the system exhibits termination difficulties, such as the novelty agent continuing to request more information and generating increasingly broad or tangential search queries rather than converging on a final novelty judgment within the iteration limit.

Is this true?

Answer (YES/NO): NO